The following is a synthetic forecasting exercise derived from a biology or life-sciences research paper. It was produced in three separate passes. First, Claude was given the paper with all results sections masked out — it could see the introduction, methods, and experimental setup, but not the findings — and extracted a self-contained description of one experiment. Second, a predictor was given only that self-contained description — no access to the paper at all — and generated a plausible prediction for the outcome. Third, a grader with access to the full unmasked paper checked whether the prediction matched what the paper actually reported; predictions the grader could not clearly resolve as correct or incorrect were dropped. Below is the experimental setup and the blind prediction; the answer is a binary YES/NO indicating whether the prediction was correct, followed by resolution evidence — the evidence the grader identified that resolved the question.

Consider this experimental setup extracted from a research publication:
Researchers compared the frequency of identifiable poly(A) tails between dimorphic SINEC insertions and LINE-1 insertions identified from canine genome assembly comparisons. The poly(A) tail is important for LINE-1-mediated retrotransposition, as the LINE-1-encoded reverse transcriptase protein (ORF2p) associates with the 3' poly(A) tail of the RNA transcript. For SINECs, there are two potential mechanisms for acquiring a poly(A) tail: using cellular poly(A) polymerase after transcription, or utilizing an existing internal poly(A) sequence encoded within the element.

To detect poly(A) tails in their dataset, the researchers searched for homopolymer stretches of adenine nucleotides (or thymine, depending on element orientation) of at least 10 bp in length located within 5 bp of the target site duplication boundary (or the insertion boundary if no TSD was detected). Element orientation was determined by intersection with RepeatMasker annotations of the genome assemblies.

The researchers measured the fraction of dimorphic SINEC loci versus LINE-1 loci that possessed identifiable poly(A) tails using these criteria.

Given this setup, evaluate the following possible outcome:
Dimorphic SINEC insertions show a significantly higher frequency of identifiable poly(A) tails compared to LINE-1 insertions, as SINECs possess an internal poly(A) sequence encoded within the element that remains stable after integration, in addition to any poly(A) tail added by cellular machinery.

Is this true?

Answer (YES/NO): NO